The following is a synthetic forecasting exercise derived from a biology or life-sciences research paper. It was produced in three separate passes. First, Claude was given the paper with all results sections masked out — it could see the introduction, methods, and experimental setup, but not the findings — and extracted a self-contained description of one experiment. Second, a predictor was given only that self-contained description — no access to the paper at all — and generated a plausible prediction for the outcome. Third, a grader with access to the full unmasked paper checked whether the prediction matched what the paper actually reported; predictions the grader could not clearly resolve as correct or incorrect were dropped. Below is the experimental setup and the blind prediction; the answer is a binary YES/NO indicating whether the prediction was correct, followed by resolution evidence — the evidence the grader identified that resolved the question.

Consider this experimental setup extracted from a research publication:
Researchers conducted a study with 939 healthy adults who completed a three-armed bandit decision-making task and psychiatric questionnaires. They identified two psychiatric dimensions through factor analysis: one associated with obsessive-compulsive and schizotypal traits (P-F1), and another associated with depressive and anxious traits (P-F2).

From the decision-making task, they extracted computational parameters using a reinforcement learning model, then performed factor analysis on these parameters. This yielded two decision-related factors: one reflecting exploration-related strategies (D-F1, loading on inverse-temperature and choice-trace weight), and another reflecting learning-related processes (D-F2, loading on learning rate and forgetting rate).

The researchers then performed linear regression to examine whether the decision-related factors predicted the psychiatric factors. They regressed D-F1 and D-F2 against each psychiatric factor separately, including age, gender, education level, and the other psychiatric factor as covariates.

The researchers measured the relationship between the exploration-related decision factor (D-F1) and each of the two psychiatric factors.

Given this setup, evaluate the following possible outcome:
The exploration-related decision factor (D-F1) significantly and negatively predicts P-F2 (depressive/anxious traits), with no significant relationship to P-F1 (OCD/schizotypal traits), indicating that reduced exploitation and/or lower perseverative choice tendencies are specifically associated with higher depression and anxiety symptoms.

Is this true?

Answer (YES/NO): NO